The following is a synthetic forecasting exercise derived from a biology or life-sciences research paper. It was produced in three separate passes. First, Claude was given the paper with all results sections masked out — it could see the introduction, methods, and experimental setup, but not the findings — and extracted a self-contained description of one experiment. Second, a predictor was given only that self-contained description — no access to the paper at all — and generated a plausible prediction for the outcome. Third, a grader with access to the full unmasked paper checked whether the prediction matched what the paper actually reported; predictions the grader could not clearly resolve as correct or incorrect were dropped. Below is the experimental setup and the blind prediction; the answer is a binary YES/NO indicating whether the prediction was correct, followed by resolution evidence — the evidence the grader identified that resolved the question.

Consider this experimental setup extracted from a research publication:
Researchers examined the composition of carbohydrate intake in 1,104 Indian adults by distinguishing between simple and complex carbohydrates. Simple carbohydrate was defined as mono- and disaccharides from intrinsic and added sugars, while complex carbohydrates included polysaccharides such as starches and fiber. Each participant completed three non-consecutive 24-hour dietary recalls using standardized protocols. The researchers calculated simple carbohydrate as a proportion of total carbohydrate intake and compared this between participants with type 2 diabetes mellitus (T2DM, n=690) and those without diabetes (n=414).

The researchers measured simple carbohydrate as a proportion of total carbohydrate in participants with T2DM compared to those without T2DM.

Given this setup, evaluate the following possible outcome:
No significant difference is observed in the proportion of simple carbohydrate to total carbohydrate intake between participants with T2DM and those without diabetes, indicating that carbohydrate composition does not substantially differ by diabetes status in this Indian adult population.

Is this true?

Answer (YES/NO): NO